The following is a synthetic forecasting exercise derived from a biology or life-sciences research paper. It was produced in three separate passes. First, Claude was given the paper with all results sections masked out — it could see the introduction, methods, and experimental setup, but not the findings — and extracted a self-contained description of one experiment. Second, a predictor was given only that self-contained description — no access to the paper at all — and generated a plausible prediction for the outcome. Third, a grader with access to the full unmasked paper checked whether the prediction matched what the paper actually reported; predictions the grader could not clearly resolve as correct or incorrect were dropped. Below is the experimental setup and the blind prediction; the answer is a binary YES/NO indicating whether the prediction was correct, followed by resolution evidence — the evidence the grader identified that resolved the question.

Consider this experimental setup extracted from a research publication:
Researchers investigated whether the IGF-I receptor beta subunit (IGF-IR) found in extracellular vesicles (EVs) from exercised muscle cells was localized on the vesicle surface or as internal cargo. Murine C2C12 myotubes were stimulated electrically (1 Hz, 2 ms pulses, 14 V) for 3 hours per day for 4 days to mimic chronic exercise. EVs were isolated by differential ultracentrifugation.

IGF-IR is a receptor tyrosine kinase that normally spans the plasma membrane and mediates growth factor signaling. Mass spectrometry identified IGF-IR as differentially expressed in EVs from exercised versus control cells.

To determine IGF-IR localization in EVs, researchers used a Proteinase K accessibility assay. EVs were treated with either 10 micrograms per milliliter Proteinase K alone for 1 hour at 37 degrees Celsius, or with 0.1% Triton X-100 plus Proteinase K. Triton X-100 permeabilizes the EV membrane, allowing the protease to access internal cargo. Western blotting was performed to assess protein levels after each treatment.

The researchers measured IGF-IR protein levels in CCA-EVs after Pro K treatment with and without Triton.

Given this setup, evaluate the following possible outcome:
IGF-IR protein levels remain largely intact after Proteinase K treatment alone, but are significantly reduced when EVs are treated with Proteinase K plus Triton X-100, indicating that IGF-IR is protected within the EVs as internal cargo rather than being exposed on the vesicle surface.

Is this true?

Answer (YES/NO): NO